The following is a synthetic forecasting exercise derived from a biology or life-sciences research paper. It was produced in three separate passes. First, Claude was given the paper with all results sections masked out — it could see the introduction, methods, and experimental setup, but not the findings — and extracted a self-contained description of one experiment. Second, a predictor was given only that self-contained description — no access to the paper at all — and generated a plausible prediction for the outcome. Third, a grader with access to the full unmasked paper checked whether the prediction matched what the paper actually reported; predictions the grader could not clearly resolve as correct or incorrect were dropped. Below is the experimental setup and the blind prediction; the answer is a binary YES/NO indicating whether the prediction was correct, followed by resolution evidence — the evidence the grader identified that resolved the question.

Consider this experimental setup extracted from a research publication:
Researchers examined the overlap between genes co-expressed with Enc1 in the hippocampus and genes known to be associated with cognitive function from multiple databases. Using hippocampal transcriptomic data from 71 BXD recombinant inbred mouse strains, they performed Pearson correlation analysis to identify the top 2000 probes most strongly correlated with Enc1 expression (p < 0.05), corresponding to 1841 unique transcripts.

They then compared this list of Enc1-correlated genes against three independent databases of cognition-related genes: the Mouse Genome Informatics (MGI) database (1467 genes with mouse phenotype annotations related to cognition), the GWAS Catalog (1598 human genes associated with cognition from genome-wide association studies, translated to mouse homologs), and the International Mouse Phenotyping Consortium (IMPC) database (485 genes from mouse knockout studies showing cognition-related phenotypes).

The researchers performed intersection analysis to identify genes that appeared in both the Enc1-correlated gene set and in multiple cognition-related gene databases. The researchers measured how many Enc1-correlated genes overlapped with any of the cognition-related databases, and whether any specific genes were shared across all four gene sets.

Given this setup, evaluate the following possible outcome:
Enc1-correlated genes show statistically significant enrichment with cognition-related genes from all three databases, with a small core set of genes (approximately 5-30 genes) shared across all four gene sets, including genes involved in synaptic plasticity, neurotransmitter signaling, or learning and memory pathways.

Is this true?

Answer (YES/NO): NO